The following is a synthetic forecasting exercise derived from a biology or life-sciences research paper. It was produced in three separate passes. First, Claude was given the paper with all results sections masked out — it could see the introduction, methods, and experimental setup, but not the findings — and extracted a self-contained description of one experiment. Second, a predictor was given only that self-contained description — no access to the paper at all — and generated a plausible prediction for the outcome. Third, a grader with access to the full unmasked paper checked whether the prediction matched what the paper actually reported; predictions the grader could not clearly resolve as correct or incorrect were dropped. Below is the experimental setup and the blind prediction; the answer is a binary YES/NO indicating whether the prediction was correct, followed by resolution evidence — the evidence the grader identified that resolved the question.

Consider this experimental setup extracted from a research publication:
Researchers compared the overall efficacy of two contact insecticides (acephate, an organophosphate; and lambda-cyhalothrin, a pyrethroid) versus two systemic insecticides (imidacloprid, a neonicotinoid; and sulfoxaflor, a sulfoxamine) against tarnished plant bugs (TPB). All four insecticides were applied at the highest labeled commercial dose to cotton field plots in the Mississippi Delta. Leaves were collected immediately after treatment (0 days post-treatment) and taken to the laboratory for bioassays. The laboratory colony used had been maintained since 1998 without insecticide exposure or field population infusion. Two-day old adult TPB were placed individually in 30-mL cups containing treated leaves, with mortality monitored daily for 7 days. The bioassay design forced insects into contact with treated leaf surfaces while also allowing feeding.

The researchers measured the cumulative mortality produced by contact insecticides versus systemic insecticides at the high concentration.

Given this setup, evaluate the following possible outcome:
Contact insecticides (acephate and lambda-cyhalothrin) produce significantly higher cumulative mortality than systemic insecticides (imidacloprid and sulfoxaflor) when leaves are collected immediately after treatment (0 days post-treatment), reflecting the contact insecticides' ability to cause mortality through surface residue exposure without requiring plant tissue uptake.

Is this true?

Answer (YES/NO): YES